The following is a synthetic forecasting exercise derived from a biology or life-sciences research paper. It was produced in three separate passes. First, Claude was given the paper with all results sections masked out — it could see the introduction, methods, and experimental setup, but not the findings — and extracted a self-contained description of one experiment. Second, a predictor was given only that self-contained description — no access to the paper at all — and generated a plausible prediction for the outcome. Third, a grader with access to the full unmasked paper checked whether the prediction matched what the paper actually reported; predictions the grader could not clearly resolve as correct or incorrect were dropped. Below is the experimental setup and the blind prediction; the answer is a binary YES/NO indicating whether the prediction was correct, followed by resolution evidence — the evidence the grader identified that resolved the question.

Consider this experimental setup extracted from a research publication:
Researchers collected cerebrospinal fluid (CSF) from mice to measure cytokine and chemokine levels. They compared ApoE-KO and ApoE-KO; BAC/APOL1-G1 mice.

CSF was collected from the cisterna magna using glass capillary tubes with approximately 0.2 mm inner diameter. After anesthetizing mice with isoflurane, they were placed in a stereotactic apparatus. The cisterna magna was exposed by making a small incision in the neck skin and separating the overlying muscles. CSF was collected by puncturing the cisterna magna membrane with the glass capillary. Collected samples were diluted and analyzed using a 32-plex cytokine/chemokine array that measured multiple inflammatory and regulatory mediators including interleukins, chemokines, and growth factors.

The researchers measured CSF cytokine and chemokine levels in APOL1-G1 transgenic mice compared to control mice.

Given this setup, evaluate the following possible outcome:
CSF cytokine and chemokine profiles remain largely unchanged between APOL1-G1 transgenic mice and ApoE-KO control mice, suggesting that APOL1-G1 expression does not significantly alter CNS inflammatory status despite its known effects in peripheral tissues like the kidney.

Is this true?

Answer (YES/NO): NO